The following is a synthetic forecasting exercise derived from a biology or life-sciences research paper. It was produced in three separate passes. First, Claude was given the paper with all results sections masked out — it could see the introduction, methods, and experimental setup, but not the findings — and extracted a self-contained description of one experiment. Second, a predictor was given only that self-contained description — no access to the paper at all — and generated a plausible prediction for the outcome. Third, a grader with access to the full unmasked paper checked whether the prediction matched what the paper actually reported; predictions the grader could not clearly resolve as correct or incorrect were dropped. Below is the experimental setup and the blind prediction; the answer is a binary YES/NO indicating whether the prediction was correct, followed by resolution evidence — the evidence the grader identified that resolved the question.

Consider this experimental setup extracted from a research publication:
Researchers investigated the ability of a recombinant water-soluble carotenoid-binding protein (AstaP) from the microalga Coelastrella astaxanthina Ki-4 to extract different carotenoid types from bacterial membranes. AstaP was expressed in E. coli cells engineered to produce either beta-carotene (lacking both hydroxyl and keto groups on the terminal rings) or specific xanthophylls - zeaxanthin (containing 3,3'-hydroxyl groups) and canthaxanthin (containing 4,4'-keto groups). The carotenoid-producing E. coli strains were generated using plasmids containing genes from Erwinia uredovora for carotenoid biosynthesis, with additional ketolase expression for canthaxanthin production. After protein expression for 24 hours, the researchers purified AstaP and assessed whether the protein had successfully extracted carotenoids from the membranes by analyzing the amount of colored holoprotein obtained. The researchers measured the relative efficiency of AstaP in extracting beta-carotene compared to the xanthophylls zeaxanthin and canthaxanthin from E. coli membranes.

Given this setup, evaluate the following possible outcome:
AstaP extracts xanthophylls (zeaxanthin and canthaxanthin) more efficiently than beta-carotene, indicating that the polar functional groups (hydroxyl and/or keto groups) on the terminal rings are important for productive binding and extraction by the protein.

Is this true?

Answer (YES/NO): YES